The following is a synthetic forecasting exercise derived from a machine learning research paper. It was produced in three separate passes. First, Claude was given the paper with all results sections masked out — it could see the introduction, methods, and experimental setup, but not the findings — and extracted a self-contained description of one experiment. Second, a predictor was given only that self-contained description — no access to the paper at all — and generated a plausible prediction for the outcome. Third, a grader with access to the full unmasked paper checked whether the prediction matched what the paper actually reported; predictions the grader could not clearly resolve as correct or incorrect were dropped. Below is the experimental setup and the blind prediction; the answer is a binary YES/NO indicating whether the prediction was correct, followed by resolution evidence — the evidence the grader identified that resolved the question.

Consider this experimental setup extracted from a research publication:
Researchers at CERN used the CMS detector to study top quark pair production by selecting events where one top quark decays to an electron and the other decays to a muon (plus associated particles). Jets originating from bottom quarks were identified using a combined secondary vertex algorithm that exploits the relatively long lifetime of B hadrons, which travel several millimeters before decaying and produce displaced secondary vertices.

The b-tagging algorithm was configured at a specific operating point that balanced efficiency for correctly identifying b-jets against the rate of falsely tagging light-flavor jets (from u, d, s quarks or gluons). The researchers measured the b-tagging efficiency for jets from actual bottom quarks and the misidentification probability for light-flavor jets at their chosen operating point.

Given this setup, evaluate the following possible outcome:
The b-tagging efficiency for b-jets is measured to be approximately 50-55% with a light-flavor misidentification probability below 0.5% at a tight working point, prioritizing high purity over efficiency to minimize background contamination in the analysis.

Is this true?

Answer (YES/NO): NO